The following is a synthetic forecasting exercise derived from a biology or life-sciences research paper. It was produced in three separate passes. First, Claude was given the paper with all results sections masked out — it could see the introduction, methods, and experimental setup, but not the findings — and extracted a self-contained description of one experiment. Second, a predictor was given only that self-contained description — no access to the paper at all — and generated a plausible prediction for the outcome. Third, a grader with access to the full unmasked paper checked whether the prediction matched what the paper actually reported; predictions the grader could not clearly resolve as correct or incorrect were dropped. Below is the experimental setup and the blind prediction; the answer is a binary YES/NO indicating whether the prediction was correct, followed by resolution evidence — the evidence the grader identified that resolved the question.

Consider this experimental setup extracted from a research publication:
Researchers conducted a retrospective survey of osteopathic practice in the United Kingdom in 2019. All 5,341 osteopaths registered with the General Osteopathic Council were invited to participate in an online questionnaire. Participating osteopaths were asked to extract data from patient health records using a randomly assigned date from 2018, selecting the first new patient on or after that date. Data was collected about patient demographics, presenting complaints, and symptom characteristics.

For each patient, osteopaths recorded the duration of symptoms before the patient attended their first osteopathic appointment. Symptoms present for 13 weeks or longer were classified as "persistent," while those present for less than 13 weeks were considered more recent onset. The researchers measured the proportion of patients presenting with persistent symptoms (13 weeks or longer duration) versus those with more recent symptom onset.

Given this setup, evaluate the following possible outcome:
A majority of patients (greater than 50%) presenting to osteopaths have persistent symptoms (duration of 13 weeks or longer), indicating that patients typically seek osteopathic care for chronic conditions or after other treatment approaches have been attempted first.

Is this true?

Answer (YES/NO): YES